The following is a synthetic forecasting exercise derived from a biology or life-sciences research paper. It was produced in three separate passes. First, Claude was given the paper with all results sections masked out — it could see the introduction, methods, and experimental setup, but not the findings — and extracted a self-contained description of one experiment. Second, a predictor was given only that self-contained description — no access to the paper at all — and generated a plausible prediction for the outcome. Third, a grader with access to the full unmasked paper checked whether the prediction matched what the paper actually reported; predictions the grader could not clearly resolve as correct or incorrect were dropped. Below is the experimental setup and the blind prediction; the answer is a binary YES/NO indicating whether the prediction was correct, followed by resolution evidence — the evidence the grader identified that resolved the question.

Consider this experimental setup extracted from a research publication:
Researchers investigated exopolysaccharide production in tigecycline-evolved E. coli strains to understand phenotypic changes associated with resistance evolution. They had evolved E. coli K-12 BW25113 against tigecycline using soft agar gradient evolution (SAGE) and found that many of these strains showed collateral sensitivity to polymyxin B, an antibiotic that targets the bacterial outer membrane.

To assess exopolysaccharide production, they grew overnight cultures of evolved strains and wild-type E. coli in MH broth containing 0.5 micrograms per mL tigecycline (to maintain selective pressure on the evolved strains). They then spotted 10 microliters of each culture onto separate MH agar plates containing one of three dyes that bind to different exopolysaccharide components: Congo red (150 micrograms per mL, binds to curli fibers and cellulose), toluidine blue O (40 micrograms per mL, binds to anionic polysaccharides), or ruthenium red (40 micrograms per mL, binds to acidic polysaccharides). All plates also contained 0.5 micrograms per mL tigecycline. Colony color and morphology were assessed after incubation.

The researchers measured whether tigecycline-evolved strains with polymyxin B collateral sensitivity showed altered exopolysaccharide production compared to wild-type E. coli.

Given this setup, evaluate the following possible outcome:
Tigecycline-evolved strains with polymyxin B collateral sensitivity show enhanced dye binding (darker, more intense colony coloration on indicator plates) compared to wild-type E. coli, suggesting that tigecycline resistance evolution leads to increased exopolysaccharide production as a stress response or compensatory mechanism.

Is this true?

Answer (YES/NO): NO